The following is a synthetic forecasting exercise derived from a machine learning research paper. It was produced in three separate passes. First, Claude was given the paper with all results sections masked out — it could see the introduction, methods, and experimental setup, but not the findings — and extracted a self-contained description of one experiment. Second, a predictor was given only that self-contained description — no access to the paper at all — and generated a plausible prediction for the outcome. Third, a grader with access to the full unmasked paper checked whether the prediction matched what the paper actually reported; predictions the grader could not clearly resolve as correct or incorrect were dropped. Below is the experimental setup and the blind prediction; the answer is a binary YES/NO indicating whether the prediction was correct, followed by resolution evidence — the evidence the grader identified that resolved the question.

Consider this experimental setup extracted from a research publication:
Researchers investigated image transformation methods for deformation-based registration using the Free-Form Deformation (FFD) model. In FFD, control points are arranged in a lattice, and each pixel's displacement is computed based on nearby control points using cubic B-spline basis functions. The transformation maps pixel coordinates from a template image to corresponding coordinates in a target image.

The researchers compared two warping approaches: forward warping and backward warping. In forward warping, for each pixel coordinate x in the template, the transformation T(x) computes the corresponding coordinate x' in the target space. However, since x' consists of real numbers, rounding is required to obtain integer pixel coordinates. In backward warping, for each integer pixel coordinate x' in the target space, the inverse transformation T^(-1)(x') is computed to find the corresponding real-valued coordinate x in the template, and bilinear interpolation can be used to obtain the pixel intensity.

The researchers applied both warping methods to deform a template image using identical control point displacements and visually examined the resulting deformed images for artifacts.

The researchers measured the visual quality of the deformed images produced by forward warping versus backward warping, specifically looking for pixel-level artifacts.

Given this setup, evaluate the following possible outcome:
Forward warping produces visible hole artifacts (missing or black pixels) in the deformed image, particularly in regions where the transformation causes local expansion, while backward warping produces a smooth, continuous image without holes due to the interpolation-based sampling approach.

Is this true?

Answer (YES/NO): YES